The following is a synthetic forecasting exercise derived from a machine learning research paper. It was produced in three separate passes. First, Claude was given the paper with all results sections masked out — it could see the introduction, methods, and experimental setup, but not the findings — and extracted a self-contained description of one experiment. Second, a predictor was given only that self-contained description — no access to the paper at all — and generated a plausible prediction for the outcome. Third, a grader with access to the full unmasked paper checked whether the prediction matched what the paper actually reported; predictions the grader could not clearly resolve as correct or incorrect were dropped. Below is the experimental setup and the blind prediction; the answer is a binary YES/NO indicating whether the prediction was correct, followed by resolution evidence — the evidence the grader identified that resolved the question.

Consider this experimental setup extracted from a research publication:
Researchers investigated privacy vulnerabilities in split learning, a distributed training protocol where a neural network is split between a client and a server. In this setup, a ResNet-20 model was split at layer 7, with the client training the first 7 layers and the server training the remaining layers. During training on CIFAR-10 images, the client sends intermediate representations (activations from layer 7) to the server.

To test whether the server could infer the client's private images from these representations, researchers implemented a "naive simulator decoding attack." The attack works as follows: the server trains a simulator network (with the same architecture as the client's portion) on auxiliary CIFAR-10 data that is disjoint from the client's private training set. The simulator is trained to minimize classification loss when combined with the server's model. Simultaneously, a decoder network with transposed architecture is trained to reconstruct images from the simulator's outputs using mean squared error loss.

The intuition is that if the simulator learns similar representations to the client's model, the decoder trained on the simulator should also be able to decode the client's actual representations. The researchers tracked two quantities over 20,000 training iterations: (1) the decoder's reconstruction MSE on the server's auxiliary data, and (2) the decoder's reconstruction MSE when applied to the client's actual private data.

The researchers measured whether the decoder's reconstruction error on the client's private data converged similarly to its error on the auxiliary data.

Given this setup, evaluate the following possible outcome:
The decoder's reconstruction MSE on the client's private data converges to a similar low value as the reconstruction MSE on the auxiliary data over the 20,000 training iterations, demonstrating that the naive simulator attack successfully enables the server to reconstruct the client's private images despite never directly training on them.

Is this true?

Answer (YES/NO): NO